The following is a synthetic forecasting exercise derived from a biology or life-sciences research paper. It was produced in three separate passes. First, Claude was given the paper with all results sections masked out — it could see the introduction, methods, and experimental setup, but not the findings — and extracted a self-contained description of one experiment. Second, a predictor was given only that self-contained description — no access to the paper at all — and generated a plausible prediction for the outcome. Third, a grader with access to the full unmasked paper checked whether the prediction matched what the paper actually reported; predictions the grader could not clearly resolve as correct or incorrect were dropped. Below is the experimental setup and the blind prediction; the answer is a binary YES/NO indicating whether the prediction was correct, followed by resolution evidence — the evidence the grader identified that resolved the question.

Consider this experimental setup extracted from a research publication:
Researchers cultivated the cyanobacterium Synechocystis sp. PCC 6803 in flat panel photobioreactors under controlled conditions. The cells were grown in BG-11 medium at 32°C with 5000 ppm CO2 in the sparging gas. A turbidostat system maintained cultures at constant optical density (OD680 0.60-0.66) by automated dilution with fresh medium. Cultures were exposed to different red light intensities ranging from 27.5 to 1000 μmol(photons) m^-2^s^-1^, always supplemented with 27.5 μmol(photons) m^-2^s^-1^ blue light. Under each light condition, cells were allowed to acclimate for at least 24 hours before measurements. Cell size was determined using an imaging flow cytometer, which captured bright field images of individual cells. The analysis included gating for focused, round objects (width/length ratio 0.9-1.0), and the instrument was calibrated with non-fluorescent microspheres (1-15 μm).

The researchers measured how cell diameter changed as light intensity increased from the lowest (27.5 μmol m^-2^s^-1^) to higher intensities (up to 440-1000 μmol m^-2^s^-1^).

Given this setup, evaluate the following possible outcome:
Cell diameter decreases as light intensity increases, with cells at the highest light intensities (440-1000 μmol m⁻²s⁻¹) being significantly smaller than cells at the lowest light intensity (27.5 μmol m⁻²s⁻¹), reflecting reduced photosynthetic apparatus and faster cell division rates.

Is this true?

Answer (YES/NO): NO